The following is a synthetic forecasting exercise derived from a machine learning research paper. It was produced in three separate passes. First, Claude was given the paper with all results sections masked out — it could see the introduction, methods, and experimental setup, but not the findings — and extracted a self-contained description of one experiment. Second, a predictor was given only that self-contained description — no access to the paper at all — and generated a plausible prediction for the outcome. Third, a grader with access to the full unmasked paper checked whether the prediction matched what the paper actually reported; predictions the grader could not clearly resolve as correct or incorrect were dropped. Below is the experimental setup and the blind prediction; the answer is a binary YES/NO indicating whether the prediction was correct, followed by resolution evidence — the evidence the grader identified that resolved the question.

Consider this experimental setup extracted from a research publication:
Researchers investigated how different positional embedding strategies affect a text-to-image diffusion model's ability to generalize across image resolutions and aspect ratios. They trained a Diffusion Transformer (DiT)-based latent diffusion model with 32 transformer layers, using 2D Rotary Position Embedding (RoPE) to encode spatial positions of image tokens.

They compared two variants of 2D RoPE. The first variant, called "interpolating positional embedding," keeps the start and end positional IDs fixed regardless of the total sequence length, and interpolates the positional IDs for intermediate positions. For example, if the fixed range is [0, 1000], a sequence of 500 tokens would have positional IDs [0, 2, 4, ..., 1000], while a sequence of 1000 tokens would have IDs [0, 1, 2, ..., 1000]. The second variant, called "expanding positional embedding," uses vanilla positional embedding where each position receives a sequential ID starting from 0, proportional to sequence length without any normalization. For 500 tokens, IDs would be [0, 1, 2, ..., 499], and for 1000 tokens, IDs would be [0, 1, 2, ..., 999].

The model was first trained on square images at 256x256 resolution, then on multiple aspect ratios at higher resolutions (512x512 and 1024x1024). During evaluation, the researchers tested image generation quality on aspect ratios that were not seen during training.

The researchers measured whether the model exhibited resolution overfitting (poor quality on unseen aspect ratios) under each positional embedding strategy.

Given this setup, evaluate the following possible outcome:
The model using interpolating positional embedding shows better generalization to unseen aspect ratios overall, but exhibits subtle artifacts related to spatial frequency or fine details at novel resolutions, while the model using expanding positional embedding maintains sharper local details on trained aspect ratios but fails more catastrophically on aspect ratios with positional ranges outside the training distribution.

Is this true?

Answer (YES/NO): NO